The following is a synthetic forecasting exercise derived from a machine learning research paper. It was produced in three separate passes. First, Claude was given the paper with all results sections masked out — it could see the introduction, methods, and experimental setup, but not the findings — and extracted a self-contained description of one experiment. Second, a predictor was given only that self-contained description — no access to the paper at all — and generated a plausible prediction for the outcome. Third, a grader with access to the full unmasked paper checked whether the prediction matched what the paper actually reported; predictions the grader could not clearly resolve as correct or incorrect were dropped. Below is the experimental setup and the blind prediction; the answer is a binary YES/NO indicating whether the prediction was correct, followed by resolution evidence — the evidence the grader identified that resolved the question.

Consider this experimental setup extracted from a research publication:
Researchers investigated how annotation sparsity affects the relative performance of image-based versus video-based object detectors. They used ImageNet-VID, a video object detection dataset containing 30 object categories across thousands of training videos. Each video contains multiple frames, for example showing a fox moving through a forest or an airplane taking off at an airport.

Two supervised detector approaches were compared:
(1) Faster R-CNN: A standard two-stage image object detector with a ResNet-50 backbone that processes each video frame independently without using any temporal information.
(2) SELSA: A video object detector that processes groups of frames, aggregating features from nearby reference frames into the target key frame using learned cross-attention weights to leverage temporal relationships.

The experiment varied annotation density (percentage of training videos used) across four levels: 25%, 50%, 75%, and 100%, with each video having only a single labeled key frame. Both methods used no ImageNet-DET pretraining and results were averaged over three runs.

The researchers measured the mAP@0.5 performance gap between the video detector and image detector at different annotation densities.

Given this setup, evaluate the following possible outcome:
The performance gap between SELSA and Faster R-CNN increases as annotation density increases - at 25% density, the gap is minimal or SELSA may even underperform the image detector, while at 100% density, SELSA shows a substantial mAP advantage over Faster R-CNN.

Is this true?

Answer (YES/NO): NO